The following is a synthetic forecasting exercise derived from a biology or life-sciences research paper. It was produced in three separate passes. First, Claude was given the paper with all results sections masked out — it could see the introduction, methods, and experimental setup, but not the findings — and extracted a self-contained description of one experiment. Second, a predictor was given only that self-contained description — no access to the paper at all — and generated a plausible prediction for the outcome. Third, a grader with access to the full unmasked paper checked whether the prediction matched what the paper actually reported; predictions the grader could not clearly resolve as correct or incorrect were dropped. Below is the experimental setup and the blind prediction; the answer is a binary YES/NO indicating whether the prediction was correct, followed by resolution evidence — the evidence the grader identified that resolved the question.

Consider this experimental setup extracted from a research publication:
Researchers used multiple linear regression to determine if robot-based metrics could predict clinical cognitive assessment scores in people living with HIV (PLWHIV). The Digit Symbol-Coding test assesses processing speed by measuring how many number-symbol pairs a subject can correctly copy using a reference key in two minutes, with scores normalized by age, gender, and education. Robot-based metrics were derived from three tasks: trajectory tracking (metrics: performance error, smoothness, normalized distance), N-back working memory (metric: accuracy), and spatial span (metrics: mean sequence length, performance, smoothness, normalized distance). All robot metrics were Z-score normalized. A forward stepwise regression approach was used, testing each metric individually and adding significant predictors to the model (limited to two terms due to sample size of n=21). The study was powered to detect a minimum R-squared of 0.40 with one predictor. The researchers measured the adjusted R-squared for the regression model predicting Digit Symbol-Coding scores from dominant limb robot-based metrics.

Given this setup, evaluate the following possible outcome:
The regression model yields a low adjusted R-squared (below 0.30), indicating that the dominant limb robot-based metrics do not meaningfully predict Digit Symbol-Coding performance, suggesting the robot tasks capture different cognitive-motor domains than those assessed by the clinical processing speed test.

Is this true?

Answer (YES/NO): NO